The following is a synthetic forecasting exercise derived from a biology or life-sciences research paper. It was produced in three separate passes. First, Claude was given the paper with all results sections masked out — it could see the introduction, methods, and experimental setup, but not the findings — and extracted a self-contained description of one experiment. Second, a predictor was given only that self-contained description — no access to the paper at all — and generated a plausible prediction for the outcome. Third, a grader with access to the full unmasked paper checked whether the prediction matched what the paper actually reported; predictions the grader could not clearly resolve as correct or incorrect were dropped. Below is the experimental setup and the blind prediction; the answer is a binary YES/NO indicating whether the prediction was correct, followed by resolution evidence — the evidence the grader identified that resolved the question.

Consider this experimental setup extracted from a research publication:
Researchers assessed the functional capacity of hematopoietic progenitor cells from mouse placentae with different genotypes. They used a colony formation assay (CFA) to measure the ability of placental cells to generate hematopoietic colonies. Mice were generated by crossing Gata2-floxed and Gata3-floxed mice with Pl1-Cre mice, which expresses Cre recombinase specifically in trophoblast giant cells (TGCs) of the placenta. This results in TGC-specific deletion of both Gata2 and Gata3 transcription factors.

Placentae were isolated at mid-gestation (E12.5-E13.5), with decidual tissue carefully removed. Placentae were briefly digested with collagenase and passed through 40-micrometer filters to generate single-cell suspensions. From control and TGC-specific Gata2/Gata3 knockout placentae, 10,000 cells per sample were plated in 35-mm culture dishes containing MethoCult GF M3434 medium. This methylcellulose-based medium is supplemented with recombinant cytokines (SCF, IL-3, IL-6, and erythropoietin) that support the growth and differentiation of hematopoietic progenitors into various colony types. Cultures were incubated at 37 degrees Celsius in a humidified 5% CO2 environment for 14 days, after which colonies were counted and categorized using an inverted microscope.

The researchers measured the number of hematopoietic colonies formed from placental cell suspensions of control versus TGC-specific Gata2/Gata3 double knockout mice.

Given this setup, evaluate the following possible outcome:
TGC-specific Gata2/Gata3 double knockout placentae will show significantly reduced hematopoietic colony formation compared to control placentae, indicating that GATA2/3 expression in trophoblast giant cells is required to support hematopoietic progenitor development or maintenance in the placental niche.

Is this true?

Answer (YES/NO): YES